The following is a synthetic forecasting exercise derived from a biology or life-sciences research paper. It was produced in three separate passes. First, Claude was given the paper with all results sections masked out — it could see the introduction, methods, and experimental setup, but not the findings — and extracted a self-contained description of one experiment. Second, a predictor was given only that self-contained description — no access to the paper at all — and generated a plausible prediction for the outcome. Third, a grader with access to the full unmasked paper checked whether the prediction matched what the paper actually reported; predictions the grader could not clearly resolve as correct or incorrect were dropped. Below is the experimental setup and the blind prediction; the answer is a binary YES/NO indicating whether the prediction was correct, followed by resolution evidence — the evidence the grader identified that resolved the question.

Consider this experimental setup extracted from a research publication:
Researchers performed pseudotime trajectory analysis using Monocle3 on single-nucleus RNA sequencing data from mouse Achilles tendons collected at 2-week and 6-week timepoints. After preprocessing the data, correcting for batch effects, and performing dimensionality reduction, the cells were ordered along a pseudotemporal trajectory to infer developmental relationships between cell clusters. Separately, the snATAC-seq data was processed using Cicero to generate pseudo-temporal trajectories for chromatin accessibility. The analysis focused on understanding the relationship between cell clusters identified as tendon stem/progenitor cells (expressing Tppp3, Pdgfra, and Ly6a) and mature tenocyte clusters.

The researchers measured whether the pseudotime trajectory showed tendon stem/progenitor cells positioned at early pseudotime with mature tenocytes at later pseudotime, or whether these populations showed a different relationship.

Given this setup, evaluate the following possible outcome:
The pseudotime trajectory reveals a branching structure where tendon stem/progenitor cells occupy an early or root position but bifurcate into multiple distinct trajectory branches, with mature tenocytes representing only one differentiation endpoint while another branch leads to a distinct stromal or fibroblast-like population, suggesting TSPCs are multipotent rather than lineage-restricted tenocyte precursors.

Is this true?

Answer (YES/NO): NO